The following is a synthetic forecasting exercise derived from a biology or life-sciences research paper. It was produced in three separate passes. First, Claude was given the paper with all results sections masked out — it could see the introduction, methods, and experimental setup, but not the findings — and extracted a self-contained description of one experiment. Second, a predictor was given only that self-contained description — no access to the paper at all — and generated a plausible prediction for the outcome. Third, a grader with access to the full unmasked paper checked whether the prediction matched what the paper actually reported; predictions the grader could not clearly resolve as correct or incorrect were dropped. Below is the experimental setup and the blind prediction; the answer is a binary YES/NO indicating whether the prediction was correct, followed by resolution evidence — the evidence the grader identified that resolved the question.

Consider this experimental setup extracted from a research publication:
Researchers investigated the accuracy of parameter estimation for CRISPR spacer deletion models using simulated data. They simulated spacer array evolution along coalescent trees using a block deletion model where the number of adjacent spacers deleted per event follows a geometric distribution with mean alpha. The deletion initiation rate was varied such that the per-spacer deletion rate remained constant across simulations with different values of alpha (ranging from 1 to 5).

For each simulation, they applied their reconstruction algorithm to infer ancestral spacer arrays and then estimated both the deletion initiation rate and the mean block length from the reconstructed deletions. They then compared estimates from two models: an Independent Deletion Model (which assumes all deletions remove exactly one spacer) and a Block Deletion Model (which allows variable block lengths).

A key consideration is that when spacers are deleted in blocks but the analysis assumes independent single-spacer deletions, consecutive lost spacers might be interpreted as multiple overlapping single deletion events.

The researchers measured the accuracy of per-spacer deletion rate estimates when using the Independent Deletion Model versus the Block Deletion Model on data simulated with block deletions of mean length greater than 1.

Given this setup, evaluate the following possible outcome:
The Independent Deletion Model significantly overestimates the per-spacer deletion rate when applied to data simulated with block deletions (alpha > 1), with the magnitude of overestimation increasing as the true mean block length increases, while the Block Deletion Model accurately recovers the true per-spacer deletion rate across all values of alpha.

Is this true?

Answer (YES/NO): NO